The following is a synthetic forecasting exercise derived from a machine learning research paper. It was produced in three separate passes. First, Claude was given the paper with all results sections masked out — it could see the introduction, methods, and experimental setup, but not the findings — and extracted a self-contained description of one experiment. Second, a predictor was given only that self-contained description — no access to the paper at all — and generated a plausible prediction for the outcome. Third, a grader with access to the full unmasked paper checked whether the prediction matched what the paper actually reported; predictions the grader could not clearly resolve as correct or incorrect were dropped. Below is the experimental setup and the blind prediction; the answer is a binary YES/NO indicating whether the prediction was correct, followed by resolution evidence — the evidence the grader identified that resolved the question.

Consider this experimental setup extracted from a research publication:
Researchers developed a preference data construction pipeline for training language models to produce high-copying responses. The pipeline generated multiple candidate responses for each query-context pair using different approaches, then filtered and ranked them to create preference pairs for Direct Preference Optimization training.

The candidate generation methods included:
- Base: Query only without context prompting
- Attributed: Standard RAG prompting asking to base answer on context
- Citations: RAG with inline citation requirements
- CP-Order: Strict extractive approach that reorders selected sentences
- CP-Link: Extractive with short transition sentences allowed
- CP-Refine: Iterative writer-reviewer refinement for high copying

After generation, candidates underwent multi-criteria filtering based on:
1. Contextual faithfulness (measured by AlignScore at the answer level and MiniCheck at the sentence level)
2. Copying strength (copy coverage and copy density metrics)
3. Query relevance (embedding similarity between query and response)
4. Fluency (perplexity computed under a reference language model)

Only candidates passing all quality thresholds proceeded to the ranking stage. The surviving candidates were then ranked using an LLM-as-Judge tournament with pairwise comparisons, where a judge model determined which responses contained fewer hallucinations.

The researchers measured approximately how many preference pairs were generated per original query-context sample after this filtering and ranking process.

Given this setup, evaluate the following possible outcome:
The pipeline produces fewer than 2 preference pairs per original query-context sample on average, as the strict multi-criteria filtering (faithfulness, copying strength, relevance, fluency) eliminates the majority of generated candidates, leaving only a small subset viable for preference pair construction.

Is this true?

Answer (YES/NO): NO